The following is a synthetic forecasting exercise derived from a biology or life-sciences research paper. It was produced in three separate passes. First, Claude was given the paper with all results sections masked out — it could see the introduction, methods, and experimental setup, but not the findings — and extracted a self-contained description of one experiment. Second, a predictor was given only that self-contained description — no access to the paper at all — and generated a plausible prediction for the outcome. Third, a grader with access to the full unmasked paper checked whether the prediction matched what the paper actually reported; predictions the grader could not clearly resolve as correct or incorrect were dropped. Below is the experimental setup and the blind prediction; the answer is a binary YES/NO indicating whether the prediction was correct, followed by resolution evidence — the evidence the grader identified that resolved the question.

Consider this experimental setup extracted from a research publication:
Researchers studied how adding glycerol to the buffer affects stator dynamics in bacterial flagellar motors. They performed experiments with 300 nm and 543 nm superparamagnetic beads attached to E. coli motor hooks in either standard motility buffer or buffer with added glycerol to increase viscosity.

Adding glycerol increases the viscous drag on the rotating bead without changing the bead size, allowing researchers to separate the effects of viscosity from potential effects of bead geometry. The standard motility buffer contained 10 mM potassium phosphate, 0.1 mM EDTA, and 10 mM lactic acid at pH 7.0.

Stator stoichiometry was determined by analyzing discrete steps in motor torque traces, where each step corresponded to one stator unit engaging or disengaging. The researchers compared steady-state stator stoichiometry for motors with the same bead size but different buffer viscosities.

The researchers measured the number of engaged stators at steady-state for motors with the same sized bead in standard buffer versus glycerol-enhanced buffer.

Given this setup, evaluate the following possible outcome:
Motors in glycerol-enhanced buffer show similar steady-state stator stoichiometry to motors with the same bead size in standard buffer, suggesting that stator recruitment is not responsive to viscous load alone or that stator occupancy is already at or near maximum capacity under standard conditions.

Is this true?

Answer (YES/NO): NO